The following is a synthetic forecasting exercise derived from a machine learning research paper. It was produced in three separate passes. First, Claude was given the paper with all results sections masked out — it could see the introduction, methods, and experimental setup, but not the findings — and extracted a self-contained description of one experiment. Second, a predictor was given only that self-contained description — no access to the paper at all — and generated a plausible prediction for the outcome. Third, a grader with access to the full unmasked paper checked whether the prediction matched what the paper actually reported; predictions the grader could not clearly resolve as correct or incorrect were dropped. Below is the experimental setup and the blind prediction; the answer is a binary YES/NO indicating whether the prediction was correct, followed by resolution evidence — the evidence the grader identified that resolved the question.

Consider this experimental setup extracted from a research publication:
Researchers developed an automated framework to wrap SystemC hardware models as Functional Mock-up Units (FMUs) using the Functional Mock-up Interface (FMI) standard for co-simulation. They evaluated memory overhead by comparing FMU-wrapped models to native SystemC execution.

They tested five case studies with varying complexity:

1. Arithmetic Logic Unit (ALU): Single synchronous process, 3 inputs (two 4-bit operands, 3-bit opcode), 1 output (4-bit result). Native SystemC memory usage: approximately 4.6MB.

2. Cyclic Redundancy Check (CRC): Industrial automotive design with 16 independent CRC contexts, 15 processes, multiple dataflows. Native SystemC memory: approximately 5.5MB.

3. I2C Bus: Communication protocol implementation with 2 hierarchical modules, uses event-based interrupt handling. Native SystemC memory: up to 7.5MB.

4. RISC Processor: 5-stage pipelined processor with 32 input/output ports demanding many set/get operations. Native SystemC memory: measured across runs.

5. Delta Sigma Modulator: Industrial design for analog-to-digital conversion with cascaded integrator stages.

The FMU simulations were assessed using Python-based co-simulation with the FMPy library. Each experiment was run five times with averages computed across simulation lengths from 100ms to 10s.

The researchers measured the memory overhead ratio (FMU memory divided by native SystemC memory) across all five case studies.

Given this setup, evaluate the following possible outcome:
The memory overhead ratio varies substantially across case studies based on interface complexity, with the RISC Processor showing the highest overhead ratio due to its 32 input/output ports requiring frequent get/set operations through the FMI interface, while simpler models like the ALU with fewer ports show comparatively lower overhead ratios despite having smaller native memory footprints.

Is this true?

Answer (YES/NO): NO